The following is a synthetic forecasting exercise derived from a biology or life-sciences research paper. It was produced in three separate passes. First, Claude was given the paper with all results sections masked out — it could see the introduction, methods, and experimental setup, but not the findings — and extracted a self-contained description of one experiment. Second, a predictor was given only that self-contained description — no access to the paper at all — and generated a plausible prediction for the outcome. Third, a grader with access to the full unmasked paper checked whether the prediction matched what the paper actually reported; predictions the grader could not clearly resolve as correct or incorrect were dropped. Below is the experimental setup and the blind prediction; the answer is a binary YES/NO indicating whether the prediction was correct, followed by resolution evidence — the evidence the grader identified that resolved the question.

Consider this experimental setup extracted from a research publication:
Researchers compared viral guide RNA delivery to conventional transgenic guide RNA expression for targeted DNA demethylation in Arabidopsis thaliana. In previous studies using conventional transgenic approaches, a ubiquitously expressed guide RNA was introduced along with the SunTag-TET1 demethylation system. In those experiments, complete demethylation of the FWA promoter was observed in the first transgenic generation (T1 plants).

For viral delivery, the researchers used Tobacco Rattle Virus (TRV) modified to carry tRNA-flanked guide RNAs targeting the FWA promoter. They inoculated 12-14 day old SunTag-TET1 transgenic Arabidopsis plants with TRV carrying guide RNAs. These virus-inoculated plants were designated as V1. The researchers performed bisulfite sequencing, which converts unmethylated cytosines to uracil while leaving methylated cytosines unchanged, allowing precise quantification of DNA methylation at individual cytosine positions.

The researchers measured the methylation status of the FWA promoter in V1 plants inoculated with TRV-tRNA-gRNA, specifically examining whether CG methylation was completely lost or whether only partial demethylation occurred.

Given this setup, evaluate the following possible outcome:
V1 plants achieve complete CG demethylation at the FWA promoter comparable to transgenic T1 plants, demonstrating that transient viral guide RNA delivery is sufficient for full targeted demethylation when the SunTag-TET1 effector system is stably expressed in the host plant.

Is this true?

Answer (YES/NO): NO